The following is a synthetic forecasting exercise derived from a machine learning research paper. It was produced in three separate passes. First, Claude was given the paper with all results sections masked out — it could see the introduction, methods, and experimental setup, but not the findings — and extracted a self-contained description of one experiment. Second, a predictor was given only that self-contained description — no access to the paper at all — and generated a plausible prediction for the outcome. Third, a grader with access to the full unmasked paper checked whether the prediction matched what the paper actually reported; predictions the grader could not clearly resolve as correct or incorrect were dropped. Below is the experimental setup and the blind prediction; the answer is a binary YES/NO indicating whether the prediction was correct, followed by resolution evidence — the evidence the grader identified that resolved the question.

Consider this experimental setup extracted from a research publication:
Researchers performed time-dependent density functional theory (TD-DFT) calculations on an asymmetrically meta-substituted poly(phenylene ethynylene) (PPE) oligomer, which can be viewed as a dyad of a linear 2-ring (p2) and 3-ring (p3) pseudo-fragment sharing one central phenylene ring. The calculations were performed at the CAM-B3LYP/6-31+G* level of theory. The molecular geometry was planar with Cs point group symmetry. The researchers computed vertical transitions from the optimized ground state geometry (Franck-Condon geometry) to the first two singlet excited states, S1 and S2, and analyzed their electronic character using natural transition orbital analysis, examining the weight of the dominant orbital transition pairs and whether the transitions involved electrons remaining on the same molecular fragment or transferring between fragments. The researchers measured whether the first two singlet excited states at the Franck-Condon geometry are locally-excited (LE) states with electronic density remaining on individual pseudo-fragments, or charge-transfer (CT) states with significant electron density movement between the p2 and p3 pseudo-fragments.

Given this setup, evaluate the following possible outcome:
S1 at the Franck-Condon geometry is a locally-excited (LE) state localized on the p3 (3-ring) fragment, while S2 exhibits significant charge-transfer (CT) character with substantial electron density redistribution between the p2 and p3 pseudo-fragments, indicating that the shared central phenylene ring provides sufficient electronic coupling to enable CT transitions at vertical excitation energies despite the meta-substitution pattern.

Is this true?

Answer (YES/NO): NO